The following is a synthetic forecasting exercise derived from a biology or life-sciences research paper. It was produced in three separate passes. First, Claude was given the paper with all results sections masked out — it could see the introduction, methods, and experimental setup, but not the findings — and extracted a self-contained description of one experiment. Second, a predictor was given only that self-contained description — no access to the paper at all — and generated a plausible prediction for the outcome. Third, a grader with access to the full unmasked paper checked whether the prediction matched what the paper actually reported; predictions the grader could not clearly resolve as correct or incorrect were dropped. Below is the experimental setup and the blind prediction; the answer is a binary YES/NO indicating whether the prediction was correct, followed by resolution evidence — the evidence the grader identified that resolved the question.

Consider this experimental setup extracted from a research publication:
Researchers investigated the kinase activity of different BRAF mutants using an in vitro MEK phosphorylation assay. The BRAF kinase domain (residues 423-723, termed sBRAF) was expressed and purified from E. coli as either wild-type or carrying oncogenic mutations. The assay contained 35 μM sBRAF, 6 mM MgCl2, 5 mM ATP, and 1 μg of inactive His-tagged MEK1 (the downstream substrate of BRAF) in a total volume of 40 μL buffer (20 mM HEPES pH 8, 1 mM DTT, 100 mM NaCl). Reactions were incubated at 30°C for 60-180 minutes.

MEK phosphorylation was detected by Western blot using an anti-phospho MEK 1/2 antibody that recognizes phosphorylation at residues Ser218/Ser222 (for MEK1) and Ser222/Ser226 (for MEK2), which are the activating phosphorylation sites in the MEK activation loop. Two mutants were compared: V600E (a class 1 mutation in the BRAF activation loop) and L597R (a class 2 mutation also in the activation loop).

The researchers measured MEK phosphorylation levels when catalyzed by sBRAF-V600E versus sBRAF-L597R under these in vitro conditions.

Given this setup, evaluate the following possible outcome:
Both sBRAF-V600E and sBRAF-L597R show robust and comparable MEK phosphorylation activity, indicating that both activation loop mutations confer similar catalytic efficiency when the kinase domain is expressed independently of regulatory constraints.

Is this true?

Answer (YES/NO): NO